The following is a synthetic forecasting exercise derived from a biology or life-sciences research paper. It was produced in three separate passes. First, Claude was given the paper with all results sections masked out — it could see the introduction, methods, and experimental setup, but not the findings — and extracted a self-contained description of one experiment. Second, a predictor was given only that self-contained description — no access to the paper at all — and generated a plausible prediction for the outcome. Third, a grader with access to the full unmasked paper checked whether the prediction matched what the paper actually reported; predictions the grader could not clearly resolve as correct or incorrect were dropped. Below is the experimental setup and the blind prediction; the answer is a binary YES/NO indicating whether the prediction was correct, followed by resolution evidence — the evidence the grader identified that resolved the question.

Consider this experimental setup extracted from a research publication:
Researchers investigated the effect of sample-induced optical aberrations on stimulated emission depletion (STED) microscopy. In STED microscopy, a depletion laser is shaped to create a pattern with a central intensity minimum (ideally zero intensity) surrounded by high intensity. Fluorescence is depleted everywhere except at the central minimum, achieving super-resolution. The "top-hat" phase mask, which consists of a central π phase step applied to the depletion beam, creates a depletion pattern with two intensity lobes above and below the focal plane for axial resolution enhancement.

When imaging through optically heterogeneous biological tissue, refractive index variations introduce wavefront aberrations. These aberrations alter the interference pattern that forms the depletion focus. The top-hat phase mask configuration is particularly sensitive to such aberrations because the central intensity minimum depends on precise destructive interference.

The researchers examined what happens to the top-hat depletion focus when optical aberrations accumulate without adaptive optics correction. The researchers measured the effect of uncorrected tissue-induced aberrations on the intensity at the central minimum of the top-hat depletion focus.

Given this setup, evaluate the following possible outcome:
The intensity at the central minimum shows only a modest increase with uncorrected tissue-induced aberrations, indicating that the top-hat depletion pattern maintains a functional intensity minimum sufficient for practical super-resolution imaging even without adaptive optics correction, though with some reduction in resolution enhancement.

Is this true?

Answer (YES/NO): NO